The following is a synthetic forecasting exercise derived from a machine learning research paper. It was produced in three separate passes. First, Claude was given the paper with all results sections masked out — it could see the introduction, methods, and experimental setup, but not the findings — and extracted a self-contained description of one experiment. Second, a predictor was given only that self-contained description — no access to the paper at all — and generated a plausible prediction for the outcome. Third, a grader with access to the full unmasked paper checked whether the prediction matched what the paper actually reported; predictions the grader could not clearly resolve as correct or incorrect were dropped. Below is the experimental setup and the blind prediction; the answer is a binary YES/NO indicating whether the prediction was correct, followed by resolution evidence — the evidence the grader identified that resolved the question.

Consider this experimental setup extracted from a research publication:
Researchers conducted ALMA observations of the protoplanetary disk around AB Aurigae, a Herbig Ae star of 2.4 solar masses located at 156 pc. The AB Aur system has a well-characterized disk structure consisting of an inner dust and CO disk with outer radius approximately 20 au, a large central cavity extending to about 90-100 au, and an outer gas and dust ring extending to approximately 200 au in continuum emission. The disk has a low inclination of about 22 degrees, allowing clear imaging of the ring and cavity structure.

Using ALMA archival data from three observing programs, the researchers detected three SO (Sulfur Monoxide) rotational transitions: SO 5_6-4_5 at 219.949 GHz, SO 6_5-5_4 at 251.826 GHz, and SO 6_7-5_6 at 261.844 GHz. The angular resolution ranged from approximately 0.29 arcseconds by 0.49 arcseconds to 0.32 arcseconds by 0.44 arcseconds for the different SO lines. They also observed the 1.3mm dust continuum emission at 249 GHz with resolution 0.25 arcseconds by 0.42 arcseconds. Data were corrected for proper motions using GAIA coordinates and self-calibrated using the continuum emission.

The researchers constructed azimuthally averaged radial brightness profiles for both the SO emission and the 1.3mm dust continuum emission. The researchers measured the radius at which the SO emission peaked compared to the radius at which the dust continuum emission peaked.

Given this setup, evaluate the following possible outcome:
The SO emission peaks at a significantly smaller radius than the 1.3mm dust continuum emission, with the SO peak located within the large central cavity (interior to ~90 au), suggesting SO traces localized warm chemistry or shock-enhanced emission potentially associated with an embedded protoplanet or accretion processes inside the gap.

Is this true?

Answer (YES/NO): NO